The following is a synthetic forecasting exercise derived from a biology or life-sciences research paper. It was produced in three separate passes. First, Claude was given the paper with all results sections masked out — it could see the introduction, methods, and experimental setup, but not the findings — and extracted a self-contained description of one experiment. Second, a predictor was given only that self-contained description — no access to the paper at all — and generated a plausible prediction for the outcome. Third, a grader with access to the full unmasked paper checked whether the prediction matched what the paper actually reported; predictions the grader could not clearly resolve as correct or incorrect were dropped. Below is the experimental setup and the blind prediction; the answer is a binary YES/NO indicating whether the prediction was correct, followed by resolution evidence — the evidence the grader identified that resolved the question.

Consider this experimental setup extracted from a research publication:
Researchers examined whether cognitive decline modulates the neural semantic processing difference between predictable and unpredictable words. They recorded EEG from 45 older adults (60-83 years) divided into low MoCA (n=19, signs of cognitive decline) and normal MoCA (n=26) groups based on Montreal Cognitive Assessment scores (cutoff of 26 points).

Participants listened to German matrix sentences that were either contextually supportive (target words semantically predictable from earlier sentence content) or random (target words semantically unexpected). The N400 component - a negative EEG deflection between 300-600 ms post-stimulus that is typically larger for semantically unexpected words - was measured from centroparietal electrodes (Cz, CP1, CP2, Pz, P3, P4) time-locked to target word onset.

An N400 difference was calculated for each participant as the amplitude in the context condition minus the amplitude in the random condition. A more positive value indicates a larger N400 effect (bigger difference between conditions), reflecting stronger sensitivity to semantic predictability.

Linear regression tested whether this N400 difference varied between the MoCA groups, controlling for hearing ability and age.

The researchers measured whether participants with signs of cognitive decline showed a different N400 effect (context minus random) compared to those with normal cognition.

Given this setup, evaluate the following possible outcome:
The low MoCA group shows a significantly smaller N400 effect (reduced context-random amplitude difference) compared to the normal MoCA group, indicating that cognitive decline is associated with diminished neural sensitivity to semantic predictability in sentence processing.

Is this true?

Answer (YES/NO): NO